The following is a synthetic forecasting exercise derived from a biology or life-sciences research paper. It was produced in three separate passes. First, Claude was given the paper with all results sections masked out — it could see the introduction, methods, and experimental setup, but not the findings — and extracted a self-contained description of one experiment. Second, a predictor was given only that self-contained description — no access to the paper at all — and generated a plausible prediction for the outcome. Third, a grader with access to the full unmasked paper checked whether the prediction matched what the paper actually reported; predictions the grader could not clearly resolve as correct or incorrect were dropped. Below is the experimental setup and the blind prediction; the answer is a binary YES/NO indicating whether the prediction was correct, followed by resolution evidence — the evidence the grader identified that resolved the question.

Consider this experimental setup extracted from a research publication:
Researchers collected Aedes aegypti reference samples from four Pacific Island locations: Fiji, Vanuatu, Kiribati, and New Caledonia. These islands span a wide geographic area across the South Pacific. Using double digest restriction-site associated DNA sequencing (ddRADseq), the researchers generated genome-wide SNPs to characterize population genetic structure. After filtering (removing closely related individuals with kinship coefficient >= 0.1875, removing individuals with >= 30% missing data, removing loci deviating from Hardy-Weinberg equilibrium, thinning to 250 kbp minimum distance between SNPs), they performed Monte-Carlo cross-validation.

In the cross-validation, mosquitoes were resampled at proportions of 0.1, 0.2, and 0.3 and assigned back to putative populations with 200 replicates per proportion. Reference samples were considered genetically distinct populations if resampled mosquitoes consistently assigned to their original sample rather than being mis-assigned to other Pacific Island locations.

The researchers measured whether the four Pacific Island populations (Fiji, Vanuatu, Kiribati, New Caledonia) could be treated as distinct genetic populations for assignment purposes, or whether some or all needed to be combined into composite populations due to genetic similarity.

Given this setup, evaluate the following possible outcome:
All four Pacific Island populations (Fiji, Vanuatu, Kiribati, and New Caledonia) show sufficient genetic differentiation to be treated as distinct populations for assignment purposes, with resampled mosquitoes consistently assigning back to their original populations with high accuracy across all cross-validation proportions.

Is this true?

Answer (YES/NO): YES